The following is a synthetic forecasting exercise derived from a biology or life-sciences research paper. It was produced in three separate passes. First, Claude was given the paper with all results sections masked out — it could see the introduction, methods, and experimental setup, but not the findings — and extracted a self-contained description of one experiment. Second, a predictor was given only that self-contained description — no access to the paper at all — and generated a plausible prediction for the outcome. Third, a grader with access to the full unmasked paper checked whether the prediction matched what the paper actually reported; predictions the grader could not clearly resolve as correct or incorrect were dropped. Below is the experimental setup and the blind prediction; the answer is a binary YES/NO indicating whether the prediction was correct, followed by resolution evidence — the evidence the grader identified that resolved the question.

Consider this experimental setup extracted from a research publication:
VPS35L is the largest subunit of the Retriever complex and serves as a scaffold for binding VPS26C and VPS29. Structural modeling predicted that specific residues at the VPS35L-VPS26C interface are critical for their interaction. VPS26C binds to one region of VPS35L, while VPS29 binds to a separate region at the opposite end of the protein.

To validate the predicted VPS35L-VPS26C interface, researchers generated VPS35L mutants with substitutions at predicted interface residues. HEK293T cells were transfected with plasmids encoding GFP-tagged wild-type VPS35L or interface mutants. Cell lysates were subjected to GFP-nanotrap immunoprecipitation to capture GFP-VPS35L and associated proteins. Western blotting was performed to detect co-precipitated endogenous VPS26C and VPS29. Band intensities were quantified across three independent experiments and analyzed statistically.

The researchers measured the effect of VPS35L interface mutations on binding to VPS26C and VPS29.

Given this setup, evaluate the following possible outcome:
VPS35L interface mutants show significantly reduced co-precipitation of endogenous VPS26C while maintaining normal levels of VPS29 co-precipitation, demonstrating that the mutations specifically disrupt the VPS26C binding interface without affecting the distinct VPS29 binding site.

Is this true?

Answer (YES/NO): YES